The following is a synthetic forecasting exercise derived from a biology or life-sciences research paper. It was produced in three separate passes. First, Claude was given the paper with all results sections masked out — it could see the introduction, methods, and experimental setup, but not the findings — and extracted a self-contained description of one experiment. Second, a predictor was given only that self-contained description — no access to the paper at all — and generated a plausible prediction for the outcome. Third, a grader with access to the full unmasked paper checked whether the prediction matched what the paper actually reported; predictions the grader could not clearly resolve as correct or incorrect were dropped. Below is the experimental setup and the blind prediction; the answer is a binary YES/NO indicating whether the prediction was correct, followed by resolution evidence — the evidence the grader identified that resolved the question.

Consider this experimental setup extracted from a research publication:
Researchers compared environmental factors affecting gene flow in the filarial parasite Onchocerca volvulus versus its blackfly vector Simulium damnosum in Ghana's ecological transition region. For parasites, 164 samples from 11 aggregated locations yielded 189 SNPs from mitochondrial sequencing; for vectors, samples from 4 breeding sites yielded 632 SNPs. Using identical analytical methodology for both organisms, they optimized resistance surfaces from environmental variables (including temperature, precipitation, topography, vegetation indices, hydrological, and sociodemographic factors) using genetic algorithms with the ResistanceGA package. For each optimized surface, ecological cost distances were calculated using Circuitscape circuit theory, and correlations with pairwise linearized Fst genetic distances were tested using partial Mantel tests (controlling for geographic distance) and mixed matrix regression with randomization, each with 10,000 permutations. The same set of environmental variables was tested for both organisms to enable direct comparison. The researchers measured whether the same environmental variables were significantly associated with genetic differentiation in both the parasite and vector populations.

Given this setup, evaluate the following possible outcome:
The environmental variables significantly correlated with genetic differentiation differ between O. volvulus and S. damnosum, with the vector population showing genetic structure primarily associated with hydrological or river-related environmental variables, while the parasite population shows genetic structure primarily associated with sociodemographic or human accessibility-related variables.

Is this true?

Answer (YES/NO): NO